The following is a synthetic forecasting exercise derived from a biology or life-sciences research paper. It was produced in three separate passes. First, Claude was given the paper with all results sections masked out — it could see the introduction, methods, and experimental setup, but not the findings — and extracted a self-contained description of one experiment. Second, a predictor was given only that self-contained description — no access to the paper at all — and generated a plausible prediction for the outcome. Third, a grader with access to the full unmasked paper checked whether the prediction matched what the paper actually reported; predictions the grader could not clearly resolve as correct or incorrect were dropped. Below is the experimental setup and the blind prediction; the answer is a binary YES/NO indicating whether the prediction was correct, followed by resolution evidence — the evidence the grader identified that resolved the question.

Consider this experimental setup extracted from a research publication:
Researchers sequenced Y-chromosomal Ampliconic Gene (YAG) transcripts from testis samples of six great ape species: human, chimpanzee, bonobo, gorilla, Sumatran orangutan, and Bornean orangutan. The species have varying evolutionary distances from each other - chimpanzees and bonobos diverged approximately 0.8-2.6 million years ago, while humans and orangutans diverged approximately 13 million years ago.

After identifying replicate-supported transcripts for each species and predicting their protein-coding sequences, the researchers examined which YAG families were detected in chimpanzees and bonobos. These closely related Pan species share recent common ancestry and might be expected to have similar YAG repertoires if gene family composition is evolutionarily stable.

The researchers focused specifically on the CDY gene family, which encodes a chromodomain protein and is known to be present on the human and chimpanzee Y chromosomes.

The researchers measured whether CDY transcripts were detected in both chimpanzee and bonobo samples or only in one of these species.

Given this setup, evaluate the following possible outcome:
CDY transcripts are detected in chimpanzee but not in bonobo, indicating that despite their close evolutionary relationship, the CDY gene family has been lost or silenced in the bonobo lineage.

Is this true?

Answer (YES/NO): NO